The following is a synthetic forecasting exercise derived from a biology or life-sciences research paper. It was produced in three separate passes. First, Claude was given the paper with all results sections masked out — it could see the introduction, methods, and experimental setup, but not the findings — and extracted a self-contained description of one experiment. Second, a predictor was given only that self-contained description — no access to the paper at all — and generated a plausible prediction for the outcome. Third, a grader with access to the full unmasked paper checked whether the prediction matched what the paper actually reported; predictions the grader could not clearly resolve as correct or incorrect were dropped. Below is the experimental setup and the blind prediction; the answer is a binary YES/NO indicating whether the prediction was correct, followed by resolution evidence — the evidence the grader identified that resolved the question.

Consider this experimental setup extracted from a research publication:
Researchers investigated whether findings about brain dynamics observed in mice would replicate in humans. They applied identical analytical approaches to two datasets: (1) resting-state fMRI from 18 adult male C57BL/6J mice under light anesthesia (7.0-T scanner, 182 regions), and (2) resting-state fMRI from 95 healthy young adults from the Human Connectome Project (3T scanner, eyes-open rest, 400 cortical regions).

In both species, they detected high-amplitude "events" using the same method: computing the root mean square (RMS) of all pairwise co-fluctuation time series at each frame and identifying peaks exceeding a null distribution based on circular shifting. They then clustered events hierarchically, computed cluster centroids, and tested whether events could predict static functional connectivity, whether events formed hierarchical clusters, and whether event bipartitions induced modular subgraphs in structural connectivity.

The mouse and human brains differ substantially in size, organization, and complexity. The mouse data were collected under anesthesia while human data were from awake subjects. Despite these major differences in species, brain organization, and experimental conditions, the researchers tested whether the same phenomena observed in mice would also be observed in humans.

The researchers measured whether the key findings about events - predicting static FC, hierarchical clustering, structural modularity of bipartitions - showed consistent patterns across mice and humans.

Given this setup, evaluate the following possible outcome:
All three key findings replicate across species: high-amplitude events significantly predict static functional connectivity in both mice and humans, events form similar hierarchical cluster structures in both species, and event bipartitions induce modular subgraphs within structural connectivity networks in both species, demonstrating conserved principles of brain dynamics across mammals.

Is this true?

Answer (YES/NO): YES